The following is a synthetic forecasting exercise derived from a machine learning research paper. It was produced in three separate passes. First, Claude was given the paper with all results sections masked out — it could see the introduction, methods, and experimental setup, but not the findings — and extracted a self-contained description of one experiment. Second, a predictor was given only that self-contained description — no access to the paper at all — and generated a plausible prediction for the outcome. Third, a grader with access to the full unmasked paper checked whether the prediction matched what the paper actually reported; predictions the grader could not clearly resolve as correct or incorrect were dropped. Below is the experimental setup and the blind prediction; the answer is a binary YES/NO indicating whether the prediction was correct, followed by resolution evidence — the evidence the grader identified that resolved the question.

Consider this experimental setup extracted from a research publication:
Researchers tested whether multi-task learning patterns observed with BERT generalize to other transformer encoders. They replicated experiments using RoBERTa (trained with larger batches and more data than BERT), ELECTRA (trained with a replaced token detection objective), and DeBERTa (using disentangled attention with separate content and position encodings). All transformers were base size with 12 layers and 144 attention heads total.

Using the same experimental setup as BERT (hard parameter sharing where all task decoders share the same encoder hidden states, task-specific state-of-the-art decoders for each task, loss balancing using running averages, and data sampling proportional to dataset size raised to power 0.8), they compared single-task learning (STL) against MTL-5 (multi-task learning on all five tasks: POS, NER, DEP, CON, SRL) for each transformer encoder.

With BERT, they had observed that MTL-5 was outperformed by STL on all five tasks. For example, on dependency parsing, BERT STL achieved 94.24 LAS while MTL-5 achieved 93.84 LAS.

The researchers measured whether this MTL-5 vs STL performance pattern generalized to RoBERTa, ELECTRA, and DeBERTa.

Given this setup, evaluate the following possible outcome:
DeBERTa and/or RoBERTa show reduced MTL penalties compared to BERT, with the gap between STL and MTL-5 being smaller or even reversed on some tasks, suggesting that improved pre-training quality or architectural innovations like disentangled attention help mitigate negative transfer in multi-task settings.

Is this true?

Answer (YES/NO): YES